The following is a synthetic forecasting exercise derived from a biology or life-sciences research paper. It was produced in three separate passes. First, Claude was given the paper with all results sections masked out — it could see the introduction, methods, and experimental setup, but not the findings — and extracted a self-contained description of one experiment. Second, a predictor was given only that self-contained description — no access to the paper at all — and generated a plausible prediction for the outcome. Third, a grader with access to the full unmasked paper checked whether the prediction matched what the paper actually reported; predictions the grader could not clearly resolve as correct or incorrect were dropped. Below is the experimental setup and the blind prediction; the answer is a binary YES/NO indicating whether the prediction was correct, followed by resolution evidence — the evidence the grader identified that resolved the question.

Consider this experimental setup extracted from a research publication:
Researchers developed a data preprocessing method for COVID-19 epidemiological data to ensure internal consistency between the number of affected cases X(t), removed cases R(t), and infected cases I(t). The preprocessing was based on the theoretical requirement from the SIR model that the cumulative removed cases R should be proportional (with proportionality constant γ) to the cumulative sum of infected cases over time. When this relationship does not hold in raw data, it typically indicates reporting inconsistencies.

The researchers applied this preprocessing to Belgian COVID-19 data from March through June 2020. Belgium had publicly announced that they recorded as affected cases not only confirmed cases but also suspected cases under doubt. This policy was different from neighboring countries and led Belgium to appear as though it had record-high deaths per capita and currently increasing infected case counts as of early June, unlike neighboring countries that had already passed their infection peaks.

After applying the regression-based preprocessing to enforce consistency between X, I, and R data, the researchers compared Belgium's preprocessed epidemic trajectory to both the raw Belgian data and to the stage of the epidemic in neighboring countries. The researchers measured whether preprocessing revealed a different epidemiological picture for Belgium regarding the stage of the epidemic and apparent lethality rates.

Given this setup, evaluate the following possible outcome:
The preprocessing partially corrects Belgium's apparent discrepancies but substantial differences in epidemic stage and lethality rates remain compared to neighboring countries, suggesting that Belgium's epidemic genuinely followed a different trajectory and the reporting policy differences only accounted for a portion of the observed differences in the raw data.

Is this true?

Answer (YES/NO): NO